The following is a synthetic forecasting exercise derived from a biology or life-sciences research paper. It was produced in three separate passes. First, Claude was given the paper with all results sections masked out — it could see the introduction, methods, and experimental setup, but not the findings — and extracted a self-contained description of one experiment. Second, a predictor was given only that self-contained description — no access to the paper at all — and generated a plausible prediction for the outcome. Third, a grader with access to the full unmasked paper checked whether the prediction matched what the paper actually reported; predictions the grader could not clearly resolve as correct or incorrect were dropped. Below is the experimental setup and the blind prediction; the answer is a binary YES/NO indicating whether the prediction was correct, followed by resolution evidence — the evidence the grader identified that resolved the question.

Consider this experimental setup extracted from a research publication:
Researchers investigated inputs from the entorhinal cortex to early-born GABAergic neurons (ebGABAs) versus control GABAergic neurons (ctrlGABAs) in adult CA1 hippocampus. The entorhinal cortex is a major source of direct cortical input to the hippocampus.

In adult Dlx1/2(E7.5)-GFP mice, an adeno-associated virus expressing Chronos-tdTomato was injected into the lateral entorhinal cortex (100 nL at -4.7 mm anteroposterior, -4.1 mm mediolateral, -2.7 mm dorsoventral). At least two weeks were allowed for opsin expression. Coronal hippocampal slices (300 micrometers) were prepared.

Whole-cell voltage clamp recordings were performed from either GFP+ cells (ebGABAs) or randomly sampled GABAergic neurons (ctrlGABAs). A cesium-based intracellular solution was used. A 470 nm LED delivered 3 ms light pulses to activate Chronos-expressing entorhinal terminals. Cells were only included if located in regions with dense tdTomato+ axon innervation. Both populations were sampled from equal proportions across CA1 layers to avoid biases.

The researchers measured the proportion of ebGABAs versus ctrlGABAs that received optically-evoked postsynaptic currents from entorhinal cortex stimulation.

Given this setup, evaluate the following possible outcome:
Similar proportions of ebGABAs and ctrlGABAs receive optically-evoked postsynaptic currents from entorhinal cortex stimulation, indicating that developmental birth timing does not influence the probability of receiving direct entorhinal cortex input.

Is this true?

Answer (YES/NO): NO